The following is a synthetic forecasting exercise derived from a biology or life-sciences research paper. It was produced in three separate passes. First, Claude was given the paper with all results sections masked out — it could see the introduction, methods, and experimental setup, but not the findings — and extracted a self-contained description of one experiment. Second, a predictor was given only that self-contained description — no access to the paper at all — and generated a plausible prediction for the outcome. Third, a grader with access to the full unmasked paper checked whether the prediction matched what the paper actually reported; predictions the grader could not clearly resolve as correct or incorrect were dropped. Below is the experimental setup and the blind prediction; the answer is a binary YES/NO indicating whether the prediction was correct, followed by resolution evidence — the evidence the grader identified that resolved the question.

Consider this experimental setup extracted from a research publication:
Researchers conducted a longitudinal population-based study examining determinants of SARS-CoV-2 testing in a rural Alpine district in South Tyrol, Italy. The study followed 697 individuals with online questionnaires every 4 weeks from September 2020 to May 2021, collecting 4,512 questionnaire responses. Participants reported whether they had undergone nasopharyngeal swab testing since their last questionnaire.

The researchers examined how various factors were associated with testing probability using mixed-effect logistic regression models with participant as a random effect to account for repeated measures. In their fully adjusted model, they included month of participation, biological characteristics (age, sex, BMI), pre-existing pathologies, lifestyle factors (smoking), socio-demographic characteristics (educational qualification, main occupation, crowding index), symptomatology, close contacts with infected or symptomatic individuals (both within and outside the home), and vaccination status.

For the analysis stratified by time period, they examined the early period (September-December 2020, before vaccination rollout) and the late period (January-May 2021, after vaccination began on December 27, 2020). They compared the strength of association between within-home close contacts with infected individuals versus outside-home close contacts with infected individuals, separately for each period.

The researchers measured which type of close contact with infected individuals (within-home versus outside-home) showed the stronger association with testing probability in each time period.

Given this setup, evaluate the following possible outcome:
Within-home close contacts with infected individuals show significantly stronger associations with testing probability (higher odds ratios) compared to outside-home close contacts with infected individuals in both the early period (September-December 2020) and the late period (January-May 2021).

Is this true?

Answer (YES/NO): NO